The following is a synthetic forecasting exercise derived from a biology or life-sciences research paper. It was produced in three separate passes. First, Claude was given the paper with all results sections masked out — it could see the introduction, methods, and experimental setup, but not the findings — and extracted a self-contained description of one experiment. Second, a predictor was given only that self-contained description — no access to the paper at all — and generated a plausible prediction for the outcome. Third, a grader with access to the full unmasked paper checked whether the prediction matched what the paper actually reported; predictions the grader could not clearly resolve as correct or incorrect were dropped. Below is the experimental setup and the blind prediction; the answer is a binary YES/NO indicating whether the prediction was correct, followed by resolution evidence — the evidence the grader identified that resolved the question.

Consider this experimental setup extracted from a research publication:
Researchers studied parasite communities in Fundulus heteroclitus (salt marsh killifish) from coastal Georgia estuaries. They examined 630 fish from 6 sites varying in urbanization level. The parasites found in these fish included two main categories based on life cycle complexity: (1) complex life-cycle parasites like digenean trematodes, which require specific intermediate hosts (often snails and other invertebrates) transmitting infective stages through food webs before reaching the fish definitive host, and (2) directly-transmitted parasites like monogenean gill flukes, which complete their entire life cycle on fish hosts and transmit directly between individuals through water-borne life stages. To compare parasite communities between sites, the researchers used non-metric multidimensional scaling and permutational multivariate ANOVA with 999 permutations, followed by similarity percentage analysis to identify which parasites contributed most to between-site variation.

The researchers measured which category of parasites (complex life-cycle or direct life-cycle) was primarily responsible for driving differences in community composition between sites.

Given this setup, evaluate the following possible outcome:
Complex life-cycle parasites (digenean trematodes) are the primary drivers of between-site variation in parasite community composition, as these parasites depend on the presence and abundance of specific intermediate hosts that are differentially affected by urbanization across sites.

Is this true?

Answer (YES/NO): YES